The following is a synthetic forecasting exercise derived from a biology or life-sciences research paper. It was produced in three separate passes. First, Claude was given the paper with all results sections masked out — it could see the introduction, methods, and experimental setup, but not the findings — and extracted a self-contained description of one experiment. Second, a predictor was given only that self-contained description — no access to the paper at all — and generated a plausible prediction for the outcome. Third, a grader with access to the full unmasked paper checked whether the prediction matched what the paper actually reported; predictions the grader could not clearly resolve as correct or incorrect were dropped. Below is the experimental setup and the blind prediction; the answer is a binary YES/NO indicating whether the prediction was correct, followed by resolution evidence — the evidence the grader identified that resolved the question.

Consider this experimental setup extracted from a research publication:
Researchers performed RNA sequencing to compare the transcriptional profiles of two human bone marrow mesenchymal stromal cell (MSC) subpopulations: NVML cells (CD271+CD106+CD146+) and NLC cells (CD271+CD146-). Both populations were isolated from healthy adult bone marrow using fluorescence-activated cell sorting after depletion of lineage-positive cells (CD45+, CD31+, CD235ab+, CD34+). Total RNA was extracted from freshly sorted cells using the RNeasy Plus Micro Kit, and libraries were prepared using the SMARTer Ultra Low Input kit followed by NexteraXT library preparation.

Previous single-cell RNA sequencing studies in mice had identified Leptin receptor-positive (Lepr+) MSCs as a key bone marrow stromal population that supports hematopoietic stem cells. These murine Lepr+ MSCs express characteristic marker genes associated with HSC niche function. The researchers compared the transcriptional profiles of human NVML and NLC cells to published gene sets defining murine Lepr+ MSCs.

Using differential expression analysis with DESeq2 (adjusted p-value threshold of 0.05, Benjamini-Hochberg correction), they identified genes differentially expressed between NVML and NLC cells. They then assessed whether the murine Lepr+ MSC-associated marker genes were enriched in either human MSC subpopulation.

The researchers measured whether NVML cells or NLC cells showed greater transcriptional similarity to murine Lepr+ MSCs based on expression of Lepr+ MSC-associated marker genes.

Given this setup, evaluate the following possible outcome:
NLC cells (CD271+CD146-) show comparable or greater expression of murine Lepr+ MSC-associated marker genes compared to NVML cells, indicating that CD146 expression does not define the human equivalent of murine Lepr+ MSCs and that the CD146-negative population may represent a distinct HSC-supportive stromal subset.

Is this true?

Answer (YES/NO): NO